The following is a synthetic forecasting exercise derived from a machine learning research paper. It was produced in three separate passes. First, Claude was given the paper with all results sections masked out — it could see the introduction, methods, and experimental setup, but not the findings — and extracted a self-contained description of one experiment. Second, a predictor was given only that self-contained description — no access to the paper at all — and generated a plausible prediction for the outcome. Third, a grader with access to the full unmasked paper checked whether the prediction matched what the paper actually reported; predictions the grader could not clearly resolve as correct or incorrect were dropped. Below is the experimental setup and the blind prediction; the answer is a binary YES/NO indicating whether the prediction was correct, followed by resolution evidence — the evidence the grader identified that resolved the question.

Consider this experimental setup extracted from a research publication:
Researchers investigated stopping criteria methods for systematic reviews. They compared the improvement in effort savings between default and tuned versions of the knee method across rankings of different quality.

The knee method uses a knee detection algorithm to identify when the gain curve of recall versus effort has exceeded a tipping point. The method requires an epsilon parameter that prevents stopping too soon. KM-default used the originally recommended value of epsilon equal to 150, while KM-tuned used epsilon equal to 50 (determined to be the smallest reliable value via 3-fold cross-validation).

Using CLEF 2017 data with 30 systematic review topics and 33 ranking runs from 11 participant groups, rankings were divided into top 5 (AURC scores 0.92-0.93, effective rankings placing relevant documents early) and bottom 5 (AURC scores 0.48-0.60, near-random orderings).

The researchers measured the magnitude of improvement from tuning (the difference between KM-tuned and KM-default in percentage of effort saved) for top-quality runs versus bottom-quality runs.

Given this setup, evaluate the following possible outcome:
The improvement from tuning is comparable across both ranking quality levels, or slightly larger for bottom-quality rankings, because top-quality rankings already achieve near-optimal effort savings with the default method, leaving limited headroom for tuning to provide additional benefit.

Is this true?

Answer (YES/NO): NO